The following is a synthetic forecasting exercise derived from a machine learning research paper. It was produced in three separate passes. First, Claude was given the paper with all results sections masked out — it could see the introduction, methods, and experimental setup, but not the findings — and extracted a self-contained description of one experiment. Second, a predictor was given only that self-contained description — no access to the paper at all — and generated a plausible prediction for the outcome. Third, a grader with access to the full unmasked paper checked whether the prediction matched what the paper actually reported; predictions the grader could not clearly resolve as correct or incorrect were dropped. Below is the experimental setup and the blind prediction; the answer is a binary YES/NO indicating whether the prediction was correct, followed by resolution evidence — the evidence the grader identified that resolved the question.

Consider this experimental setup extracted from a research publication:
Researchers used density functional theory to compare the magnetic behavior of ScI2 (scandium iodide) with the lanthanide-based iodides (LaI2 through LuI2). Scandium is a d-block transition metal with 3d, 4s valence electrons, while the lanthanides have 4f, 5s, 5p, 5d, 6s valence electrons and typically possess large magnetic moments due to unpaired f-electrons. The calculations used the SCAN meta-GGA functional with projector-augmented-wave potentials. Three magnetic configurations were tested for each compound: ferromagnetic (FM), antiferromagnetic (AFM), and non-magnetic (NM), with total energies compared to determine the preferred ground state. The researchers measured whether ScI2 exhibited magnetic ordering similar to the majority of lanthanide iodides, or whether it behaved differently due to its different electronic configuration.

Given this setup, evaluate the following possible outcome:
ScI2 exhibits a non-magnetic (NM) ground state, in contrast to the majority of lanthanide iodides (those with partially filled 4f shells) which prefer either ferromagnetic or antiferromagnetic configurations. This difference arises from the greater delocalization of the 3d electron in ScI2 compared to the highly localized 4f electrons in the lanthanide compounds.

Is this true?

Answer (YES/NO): NO